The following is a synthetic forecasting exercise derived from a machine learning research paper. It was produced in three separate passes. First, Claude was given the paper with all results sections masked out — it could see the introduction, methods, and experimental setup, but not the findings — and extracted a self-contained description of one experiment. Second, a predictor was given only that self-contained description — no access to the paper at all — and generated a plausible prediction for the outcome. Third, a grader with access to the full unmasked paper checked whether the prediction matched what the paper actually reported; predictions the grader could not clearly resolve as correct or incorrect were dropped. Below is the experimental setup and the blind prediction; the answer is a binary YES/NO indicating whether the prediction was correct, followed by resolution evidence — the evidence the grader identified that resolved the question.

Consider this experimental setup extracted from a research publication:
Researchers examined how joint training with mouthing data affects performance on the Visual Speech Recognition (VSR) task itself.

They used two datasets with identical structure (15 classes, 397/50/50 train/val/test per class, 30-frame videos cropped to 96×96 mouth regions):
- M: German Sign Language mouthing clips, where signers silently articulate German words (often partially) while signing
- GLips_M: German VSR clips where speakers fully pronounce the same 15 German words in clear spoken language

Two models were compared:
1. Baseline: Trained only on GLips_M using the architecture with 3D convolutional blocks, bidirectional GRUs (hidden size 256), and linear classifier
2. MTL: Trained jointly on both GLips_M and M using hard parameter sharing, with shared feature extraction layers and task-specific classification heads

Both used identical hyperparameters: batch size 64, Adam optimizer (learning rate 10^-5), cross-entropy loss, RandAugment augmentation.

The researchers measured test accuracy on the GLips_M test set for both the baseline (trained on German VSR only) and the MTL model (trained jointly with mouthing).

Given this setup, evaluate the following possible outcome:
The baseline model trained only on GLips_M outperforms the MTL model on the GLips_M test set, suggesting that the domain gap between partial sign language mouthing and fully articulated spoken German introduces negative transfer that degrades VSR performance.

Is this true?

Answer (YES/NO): YES